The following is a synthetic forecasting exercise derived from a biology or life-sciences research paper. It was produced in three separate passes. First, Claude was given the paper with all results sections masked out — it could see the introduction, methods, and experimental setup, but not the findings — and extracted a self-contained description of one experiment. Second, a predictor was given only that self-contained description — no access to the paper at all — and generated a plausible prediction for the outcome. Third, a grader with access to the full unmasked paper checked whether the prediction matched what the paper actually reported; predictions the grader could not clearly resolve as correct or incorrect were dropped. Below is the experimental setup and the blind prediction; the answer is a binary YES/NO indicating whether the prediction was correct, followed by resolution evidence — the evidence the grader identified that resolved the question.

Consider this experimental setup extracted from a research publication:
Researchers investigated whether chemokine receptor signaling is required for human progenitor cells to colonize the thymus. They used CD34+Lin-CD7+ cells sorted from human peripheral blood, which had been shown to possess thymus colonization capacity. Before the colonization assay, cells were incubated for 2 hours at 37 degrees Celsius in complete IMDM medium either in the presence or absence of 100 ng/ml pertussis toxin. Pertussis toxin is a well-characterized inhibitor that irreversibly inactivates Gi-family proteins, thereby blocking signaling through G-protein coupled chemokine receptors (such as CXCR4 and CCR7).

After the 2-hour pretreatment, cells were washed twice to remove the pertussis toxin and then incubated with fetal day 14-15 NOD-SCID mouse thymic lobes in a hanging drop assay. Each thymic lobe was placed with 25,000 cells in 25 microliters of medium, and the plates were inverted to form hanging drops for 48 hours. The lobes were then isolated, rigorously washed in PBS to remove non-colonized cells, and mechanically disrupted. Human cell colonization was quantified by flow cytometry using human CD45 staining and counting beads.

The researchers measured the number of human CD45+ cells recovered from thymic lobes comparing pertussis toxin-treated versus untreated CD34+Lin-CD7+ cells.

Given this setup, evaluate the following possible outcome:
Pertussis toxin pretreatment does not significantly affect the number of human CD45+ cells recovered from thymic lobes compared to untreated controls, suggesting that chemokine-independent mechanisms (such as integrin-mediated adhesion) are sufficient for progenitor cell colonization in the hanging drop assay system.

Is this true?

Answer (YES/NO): NO